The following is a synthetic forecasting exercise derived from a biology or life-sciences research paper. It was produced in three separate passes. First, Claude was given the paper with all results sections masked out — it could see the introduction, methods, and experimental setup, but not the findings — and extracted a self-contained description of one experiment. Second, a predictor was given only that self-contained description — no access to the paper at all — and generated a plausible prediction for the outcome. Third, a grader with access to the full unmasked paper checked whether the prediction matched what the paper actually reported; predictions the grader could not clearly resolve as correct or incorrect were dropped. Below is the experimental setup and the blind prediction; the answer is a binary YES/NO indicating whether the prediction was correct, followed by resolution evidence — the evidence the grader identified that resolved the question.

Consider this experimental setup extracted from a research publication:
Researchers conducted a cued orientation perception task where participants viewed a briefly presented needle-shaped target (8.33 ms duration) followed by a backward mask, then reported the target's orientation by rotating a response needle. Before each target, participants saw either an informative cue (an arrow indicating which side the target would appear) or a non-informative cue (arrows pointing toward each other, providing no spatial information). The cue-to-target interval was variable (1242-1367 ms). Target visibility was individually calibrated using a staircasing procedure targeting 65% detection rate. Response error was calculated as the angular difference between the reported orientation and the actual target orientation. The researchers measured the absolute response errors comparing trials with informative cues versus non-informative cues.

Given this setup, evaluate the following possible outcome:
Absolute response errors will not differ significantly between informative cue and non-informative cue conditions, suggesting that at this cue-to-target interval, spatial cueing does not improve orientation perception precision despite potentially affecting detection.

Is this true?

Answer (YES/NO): NO